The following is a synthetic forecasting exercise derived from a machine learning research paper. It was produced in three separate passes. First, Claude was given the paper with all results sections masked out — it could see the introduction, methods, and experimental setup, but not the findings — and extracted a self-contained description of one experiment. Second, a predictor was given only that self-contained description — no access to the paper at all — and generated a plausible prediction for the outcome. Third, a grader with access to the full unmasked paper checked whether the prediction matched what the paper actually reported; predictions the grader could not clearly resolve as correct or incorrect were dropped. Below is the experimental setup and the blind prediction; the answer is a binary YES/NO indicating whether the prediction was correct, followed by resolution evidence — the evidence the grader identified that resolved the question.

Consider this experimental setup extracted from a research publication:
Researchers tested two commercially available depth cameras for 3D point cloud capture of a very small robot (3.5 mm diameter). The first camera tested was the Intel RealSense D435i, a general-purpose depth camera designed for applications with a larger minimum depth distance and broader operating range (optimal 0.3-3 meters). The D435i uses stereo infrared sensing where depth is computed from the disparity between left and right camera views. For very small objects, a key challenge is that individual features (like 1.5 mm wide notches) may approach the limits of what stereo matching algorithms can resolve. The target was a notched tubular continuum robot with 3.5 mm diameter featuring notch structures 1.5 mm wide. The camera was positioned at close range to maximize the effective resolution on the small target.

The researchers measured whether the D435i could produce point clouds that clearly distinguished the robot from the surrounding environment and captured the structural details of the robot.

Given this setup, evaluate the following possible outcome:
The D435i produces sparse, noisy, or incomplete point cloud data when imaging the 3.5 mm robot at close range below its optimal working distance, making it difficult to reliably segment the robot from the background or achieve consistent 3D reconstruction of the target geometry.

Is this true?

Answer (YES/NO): YES